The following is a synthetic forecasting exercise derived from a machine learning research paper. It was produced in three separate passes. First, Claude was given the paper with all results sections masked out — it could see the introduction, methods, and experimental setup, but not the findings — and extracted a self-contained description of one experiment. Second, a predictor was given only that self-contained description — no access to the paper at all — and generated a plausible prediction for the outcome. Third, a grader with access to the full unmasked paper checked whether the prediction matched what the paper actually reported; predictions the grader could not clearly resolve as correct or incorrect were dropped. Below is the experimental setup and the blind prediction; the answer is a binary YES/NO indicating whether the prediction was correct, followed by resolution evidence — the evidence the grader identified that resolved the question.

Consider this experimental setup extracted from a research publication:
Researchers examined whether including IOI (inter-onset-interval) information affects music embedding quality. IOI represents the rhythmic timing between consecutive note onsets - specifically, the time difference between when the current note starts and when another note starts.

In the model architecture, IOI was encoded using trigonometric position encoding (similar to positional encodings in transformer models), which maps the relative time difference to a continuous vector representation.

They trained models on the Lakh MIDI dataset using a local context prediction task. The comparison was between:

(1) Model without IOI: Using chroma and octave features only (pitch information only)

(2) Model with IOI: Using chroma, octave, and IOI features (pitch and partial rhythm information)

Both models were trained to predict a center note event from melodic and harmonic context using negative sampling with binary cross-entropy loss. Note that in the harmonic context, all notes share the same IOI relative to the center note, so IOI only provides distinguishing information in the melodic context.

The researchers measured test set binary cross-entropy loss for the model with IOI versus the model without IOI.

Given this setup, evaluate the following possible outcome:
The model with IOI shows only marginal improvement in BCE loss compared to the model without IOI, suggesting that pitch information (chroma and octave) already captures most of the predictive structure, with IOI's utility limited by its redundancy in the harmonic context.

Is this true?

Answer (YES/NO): YES